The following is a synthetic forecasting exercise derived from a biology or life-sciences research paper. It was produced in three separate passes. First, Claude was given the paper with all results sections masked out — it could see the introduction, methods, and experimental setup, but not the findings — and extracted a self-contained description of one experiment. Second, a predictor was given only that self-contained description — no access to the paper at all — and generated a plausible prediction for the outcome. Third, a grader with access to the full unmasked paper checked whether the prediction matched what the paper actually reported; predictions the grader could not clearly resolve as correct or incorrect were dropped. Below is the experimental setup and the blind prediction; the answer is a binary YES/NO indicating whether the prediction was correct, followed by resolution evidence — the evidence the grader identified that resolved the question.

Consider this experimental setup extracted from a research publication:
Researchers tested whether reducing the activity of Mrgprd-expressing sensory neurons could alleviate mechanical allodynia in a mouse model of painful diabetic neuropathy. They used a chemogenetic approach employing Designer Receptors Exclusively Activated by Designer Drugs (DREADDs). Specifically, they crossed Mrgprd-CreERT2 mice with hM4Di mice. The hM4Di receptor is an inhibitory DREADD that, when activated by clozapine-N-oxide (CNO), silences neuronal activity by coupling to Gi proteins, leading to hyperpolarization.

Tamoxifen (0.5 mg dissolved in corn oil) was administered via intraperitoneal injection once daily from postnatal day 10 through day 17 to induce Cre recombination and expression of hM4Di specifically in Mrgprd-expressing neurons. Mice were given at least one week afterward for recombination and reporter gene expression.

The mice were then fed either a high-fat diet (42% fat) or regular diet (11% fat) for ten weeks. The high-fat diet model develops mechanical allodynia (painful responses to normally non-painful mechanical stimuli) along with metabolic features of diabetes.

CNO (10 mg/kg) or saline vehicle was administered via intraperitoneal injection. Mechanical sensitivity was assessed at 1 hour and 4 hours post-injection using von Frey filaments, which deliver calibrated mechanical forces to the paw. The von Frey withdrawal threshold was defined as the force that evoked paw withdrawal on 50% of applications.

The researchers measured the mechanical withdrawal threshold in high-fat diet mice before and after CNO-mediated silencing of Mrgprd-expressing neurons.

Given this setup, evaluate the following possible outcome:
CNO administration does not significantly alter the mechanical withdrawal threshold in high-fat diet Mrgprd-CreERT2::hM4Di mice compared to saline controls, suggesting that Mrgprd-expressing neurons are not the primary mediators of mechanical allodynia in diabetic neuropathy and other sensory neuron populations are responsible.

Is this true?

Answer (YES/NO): NO